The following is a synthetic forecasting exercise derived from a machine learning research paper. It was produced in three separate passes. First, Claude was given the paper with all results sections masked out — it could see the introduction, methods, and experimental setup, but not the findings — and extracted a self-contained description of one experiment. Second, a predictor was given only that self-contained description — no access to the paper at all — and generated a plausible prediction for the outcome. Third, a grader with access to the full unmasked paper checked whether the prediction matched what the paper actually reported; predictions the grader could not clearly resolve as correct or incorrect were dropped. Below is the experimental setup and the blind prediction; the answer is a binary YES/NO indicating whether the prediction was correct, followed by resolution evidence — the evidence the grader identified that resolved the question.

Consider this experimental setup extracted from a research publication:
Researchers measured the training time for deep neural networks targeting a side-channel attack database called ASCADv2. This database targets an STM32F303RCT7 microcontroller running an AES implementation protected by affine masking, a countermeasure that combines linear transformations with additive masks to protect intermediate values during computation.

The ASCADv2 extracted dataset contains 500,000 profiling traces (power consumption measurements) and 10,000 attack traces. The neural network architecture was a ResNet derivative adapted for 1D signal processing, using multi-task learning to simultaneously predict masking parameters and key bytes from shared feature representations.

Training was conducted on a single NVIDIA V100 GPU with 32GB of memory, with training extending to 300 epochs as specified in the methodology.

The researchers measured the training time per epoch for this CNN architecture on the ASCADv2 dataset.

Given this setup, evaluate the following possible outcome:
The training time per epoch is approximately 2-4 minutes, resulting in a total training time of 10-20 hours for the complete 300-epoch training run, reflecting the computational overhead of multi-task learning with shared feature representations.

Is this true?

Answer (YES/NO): NO